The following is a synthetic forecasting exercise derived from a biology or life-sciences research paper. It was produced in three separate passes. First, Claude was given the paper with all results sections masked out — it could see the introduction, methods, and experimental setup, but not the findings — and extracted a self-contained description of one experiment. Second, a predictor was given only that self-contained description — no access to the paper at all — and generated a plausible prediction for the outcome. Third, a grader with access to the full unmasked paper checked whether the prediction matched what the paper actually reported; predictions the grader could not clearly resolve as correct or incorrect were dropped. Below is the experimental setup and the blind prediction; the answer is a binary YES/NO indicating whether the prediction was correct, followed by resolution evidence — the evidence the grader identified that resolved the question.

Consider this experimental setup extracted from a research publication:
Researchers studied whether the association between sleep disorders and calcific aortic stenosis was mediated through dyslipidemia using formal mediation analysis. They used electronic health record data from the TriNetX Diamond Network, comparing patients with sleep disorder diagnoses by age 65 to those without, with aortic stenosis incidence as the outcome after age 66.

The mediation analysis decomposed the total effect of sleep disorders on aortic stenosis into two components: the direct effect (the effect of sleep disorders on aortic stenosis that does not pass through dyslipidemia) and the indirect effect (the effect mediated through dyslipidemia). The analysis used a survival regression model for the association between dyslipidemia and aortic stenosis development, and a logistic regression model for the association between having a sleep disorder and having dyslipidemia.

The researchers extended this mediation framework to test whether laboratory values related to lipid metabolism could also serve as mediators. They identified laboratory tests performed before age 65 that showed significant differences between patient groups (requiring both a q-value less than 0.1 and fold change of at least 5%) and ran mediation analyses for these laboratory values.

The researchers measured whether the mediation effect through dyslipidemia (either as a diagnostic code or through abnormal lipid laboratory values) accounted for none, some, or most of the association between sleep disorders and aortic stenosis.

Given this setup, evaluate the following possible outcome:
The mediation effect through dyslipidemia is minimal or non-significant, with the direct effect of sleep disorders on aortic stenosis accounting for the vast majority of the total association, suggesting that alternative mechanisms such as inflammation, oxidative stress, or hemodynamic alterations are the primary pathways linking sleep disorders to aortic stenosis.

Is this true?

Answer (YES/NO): NO